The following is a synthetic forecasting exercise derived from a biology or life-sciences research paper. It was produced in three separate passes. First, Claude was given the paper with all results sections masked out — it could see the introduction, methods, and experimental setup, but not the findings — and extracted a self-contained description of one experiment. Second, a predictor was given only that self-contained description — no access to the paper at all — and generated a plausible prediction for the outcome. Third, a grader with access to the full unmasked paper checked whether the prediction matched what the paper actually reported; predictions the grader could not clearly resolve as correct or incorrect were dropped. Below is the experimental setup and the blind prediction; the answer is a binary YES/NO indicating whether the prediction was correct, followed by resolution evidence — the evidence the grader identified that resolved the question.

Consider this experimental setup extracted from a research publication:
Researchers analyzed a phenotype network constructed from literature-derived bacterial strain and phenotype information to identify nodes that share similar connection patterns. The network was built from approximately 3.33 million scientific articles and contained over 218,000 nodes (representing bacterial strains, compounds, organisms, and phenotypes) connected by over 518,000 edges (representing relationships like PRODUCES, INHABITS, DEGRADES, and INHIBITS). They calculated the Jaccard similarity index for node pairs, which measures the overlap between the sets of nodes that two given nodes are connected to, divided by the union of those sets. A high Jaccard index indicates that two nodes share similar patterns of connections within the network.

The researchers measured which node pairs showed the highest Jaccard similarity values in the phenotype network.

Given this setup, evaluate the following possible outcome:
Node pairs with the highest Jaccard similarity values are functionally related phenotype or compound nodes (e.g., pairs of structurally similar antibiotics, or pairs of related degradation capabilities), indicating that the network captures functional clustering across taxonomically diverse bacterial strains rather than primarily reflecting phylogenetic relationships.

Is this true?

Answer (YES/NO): NO